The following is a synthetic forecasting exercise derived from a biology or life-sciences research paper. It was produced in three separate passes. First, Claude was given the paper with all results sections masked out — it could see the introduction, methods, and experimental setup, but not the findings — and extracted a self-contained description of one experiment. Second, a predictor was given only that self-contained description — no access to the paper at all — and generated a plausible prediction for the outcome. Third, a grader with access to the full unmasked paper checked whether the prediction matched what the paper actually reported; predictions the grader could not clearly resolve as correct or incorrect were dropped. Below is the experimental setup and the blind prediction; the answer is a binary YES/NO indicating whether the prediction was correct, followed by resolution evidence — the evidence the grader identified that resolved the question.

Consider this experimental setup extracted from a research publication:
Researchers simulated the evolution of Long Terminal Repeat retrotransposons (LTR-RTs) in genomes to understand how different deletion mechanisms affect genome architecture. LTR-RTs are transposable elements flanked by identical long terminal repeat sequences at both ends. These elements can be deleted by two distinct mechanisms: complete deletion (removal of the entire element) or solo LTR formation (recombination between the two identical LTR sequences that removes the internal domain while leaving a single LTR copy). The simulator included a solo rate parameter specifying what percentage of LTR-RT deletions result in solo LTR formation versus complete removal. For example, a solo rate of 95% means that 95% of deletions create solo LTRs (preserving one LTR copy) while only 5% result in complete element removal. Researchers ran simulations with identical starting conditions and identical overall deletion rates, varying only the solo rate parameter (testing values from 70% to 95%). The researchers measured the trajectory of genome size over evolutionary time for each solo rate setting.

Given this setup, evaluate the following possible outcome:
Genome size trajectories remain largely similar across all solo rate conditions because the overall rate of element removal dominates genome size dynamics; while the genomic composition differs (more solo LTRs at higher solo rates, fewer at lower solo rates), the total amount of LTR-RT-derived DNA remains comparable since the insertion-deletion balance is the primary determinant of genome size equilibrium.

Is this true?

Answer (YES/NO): NO